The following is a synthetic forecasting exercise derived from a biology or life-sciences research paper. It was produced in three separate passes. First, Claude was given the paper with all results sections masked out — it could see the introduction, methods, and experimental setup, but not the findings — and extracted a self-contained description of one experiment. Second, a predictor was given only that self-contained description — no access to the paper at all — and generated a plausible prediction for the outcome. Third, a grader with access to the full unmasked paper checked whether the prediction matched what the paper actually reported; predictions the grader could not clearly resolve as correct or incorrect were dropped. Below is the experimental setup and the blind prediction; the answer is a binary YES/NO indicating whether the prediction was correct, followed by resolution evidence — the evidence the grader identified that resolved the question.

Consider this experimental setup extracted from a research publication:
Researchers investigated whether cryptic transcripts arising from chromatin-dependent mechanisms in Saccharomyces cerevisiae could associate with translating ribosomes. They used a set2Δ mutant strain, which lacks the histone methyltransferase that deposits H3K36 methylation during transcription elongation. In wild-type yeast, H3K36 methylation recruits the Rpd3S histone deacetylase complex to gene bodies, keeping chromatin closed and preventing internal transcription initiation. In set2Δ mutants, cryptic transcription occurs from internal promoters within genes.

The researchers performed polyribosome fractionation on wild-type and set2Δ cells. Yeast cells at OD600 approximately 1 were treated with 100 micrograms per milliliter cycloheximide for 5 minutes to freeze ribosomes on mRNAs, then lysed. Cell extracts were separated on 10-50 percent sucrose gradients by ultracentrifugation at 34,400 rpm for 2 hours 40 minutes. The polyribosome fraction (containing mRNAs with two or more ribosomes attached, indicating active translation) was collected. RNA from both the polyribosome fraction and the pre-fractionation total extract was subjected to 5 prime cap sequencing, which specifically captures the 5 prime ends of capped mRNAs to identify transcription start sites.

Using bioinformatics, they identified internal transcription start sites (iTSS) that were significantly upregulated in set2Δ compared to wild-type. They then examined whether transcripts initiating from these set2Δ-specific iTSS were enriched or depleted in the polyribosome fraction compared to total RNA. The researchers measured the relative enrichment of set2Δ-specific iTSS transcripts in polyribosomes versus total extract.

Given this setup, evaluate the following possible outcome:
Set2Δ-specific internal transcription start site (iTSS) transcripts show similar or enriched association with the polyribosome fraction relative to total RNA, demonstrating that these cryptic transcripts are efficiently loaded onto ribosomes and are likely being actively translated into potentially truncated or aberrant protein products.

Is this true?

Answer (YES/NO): YES